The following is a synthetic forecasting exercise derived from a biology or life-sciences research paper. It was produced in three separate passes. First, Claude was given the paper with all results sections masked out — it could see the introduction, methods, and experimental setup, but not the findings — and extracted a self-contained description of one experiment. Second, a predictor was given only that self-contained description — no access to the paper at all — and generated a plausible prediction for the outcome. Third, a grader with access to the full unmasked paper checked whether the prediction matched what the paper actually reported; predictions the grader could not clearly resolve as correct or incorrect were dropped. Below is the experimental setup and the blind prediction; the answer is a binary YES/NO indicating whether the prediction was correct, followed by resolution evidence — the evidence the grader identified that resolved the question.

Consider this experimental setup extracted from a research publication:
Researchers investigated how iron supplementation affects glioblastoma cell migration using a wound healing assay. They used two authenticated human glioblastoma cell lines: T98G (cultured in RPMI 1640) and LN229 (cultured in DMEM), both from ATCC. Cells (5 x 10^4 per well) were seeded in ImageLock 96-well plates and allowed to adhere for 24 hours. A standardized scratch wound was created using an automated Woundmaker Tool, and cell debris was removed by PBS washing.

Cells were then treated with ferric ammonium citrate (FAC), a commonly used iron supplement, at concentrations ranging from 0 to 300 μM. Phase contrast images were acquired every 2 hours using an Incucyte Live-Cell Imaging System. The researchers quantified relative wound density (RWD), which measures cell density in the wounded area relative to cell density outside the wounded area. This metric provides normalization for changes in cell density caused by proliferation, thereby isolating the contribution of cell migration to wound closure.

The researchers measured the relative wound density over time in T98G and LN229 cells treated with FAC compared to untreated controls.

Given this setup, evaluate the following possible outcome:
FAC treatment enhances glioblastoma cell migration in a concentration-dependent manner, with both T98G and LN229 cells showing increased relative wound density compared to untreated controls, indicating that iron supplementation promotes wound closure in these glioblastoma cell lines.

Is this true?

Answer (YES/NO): NO